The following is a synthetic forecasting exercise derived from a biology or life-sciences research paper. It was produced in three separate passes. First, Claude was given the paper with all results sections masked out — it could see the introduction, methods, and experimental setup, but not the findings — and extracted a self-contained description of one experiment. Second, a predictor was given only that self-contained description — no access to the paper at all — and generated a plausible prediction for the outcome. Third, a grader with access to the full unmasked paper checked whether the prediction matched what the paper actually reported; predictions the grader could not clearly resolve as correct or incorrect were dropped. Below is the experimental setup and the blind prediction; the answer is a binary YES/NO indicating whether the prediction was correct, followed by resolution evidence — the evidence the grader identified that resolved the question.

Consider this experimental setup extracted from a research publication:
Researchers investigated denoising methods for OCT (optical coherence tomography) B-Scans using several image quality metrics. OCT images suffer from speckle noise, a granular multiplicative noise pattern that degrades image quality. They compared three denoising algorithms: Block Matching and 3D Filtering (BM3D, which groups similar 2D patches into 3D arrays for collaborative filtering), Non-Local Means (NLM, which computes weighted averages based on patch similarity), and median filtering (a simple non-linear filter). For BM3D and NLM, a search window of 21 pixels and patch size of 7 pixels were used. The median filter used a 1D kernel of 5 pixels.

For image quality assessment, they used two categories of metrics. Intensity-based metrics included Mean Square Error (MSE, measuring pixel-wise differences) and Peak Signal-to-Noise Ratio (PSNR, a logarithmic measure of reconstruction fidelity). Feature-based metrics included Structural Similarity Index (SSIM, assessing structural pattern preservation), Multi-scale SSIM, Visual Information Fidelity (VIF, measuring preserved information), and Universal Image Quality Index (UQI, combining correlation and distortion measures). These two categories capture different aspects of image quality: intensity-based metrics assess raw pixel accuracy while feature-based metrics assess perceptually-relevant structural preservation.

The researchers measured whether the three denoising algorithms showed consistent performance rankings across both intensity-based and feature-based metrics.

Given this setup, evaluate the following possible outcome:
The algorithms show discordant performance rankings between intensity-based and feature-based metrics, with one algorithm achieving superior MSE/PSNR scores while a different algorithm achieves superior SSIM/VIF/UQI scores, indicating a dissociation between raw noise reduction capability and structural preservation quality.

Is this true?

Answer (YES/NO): YES